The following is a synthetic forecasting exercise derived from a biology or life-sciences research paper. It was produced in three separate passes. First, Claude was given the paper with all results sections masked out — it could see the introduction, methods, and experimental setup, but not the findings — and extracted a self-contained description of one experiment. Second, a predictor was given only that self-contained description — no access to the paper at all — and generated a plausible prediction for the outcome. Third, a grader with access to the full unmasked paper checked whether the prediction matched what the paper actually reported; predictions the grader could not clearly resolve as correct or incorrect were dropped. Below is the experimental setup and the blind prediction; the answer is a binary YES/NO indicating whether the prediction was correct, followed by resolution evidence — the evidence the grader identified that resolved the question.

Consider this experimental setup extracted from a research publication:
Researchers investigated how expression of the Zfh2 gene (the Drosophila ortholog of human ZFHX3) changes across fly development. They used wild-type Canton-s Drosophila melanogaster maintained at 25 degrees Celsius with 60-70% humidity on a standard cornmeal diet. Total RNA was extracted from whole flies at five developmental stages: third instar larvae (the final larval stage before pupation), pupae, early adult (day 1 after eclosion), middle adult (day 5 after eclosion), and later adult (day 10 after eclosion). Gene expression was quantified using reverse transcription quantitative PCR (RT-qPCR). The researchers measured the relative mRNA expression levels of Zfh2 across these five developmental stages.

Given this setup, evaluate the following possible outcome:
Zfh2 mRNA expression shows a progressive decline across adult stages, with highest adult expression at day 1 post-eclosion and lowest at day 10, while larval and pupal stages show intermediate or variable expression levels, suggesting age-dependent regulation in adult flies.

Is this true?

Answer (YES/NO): NO